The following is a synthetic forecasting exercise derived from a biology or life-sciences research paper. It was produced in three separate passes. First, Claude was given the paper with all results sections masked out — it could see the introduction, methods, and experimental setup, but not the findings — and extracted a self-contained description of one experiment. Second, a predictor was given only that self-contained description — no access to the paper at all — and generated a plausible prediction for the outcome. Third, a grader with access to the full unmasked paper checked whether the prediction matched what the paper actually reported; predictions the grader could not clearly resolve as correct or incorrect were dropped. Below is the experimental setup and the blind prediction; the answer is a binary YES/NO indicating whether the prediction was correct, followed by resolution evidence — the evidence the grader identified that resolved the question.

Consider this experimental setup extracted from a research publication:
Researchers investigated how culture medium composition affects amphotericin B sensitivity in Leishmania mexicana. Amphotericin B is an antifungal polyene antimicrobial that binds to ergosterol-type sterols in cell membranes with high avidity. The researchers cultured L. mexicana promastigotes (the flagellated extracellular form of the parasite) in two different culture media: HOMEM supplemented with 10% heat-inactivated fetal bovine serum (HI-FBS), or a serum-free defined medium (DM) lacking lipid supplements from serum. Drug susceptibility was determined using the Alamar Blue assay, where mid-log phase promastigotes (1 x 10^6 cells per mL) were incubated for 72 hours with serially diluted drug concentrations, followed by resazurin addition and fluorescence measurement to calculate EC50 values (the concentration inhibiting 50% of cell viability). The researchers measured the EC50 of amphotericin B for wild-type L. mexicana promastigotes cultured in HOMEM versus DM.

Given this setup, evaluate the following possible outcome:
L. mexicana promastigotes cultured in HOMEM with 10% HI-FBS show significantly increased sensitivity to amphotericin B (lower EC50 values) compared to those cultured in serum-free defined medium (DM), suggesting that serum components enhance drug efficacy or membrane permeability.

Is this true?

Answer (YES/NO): YES